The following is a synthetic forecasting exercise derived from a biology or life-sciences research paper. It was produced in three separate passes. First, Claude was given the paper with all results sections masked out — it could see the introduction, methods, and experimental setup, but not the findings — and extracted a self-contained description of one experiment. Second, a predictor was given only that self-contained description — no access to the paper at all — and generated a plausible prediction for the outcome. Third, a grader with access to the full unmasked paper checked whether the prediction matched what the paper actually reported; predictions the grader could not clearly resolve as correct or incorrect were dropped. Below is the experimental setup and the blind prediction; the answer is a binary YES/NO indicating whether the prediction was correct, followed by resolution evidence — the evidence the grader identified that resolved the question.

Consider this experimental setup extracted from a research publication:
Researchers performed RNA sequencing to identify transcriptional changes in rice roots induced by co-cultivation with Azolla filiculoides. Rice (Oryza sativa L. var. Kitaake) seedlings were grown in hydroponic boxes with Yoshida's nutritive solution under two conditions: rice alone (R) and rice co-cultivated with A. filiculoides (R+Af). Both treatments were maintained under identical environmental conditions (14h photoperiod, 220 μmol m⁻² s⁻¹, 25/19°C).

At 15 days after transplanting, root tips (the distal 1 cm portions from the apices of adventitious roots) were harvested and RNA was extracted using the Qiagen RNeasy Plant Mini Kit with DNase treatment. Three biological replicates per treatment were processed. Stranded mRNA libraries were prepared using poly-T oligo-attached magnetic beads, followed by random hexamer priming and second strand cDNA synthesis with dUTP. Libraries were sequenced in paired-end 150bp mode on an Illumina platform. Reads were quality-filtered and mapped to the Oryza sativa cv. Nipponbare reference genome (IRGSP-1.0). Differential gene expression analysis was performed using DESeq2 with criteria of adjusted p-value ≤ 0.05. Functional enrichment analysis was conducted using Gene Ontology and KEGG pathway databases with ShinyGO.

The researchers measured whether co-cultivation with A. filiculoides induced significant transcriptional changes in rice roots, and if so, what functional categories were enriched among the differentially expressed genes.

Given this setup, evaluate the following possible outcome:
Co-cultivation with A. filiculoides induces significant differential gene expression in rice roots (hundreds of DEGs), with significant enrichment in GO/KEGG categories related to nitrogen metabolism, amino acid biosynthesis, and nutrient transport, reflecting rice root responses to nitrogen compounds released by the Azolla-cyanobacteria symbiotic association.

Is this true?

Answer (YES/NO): NO